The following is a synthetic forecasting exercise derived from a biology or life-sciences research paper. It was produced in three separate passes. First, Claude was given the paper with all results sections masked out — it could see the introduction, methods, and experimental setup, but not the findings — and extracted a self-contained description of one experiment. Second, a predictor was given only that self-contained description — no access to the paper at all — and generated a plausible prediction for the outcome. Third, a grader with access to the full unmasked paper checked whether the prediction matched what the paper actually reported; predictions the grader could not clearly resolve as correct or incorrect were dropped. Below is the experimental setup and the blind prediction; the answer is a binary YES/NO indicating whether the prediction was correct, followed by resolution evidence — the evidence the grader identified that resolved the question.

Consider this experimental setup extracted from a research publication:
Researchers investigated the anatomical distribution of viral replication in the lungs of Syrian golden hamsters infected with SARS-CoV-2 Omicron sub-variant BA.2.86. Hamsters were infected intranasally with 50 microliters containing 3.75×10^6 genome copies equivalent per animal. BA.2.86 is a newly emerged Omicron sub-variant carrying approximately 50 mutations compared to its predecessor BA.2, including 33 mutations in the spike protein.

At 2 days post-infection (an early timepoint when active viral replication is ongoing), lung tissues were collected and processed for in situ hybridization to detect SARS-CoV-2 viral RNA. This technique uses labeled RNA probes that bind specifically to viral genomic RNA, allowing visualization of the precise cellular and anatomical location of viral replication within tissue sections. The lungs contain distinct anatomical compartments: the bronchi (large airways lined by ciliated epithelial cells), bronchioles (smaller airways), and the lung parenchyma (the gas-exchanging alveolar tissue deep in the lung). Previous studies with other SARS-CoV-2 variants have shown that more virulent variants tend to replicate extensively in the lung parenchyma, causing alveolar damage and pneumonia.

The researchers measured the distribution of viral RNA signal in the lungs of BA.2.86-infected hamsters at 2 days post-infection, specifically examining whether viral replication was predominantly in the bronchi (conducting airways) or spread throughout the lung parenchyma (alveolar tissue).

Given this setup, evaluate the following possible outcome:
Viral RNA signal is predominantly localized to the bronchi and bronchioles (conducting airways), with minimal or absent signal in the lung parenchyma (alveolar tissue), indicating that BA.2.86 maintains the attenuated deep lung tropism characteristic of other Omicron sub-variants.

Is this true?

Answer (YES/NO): YES